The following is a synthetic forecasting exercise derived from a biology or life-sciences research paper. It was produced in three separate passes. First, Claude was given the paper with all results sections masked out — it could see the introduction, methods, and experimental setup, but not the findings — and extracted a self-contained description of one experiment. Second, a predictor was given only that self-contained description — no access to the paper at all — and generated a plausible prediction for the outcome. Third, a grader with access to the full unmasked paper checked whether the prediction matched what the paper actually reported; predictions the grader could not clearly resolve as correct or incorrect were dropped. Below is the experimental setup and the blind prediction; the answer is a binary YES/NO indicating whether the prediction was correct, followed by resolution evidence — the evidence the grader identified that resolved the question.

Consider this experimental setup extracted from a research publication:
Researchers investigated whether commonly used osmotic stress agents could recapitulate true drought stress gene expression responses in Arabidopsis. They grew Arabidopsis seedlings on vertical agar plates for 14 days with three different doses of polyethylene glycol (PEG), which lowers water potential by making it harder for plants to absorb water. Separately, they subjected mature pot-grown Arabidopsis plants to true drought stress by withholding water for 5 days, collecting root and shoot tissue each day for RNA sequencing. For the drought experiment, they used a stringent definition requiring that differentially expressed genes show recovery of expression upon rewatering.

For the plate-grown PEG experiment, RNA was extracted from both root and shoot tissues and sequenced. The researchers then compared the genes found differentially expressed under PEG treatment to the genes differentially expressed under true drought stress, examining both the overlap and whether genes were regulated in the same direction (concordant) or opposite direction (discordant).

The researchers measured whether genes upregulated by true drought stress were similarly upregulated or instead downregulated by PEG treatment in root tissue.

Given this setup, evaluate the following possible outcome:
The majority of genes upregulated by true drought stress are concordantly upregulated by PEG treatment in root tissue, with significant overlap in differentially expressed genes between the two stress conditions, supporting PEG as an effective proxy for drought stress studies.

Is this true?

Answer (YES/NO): NO